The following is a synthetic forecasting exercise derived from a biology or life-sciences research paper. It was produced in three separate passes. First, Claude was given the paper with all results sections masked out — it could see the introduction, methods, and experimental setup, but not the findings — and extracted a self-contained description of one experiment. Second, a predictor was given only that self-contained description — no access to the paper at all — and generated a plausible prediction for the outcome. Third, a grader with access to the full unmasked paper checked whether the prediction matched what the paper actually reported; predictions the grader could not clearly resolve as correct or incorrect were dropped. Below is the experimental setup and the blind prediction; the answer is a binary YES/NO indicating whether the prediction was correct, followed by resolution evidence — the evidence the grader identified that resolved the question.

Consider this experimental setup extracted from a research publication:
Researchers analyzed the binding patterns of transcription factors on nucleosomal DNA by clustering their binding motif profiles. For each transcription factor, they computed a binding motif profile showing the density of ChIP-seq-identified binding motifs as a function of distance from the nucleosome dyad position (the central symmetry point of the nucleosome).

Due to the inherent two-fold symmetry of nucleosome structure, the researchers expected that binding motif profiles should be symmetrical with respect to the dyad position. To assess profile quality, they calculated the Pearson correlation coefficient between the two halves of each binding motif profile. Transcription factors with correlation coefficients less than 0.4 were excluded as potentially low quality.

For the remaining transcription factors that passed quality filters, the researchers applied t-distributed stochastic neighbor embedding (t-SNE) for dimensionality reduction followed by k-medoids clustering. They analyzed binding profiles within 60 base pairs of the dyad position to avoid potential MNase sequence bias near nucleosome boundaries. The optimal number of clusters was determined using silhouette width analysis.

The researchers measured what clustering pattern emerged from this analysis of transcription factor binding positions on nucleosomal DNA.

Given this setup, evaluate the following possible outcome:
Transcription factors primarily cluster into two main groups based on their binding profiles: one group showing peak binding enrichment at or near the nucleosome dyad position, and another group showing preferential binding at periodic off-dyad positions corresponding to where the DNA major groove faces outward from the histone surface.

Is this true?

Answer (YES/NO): NO